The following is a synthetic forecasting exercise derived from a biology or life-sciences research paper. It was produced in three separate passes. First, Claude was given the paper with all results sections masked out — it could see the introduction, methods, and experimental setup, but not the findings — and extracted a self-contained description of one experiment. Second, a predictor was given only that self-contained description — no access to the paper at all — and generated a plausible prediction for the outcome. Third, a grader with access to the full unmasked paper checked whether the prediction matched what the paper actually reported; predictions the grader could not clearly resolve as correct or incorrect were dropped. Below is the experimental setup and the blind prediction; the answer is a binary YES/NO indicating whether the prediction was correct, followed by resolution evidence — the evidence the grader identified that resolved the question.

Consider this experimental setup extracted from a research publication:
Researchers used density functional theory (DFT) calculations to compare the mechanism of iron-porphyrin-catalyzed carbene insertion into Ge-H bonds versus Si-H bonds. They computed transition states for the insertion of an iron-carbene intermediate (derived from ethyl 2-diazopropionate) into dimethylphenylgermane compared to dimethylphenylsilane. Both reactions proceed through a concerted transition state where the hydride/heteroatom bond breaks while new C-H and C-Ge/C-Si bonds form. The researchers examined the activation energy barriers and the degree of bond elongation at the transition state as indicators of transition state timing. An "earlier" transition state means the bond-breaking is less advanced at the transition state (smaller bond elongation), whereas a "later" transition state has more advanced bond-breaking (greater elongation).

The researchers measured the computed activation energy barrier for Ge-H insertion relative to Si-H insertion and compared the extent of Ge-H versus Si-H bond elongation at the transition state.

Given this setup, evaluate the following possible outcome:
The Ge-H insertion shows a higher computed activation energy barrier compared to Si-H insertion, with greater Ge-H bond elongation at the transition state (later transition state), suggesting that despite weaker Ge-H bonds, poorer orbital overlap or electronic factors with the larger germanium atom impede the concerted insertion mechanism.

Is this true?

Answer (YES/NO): NO